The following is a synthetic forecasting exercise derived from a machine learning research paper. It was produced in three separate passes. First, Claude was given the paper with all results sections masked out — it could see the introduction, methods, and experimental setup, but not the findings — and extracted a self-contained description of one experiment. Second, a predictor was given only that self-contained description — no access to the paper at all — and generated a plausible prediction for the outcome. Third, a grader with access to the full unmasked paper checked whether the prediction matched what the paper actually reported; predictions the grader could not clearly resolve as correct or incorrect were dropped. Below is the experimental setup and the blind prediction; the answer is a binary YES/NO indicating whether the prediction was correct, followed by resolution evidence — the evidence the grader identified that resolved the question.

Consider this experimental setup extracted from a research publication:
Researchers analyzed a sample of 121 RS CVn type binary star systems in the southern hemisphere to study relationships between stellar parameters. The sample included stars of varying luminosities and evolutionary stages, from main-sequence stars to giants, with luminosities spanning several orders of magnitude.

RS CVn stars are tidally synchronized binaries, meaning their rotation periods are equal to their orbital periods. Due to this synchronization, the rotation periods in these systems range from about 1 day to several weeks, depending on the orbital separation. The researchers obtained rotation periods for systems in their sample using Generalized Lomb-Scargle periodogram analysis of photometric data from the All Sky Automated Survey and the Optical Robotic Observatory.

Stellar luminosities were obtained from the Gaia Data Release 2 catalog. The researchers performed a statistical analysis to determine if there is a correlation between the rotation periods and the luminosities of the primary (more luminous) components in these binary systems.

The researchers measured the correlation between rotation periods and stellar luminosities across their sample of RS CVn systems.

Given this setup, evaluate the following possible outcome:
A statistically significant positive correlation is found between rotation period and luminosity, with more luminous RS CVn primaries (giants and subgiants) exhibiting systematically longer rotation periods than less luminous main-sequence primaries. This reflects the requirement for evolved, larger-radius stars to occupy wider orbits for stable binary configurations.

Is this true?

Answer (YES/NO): YES